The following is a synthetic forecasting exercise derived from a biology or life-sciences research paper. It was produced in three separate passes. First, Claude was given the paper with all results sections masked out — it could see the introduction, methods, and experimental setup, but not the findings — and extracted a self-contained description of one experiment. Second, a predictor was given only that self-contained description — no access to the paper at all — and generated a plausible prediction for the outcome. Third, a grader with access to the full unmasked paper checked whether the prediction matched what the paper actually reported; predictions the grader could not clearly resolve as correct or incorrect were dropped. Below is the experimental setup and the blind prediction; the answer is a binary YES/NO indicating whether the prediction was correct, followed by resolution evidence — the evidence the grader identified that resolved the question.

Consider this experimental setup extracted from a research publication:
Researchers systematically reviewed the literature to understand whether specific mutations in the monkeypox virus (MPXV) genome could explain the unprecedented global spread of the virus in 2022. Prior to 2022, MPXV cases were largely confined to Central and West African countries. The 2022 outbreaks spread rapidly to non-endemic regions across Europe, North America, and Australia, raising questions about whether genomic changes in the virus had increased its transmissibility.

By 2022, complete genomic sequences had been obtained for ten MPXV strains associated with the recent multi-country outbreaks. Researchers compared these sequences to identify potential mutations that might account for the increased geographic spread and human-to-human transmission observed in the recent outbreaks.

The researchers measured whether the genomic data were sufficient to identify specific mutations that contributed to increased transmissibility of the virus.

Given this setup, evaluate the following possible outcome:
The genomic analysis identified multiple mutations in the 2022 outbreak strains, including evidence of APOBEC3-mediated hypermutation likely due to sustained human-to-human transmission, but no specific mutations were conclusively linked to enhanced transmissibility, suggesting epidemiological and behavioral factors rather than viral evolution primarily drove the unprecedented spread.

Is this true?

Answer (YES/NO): NO